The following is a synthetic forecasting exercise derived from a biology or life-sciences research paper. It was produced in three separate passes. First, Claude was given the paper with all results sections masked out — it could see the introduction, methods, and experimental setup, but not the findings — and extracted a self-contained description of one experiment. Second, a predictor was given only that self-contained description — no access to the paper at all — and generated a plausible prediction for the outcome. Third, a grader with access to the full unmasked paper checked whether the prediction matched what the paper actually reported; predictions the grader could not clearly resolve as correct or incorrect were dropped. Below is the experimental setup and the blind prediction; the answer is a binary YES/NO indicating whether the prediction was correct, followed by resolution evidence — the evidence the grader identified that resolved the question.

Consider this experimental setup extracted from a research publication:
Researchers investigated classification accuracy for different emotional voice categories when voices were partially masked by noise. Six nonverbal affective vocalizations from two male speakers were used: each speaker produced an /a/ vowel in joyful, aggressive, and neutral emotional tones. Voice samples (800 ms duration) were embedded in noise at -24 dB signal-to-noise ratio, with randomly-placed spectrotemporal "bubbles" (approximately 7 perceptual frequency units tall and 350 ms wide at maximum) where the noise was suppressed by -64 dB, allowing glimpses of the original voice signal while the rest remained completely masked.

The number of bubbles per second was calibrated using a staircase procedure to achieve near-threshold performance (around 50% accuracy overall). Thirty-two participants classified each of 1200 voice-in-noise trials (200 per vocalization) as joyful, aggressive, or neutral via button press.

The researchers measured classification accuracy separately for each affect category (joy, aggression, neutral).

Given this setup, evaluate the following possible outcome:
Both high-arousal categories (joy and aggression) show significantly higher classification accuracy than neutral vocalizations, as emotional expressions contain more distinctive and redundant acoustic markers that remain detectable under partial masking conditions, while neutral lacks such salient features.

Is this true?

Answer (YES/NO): NO